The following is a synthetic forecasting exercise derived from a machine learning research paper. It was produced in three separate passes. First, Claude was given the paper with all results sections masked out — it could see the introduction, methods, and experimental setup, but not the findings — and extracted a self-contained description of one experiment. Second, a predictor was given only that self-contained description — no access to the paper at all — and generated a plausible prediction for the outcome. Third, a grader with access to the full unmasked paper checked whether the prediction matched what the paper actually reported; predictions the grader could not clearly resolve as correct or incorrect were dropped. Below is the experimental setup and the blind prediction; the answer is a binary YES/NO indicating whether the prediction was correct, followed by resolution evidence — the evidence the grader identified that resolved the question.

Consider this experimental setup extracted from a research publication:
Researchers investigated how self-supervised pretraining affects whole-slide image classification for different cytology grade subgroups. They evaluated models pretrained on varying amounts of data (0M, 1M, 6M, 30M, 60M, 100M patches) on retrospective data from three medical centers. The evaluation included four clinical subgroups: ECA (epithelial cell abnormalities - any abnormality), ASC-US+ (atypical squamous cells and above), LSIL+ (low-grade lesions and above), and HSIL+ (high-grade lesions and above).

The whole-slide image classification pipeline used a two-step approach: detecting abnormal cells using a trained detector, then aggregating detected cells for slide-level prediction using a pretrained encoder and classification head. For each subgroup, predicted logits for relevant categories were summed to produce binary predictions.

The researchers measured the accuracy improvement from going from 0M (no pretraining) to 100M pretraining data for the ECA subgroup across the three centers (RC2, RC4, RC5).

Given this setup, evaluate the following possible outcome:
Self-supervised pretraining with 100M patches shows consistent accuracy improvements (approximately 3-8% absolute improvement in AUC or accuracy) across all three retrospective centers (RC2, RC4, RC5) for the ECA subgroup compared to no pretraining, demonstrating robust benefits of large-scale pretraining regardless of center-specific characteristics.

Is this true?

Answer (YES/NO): NO